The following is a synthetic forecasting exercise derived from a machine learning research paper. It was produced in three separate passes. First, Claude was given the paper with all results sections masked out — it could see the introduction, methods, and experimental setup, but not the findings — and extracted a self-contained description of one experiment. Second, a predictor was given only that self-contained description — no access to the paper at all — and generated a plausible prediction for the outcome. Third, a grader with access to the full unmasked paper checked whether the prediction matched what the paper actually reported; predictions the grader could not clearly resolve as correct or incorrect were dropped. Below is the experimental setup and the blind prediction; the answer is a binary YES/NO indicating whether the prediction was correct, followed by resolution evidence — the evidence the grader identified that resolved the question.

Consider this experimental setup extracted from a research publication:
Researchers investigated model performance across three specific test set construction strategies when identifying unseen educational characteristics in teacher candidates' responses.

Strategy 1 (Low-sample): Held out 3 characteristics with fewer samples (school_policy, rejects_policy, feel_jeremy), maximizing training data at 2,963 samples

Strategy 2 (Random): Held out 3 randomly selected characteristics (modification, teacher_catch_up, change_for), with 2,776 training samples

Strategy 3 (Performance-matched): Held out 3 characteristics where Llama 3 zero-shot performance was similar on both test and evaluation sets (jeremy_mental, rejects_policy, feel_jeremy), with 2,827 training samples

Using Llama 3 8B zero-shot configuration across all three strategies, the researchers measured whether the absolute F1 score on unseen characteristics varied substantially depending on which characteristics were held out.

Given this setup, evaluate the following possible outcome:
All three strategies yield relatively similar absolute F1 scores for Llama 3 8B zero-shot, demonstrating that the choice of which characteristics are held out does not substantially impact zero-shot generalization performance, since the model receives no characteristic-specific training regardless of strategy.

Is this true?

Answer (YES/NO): NO